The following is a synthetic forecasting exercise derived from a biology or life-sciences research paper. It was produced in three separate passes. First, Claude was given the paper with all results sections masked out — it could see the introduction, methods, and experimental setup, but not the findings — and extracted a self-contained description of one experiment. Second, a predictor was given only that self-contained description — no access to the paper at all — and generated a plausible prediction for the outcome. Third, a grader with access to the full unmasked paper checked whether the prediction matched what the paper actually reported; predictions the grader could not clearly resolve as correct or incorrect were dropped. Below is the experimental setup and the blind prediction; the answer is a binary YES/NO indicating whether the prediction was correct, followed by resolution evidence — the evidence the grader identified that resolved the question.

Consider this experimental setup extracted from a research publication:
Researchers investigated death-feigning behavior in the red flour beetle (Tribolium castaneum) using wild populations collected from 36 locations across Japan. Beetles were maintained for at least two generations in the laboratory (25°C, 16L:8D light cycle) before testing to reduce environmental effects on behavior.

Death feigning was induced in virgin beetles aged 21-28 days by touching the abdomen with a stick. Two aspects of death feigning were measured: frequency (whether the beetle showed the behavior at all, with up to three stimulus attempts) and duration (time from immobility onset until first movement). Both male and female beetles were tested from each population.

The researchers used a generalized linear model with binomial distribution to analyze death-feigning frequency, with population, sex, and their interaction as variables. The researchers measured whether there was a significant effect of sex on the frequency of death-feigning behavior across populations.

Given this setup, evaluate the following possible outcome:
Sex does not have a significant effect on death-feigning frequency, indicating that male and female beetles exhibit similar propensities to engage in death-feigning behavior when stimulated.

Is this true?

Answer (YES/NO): NO